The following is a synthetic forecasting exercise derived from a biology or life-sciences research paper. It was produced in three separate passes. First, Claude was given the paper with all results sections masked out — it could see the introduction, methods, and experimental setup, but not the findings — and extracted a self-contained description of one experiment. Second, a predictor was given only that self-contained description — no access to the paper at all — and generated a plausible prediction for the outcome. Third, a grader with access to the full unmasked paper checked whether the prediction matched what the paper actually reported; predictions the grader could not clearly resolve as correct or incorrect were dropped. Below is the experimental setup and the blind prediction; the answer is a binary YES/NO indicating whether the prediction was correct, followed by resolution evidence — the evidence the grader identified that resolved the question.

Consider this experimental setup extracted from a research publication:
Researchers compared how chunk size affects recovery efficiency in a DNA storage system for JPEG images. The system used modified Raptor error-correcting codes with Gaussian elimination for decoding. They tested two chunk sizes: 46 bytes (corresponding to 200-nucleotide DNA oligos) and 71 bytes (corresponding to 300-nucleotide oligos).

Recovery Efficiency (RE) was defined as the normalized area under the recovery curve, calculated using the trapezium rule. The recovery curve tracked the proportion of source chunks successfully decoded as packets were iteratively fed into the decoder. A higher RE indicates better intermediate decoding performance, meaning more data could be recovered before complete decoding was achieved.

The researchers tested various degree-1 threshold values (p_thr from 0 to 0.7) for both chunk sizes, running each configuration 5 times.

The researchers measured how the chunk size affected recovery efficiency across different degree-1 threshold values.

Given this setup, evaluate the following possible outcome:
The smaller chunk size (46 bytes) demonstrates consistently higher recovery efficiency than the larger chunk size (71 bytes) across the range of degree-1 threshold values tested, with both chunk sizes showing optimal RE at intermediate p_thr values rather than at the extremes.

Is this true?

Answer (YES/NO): NO